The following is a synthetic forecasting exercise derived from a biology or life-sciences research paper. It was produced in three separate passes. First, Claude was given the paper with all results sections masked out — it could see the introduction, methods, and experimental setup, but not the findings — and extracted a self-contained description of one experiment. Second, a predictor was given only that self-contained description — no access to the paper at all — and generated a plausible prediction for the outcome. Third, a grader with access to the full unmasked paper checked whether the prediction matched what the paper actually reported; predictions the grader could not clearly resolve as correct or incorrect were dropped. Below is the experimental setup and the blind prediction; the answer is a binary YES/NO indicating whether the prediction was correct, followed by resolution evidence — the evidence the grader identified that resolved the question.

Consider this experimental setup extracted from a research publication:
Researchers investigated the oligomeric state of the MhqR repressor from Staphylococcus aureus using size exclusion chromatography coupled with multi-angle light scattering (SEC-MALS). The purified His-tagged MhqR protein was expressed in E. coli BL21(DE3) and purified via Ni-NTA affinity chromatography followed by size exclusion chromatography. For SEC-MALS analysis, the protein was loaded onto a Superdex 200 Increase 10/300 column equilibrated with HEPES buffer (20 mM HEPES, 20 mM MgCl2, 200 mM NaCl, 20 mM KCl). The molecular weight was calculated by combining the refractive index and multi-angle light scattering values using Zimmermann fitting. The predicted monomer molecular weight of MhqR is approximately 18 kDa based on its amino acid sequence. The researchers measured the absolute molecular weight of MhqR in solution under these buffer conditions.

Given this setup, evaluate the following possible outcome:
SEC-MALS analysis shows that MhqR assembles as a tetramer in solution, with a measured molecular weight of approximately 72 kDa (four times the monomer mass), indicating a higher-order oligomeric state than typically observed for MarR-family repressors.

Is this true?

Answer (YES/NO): NO